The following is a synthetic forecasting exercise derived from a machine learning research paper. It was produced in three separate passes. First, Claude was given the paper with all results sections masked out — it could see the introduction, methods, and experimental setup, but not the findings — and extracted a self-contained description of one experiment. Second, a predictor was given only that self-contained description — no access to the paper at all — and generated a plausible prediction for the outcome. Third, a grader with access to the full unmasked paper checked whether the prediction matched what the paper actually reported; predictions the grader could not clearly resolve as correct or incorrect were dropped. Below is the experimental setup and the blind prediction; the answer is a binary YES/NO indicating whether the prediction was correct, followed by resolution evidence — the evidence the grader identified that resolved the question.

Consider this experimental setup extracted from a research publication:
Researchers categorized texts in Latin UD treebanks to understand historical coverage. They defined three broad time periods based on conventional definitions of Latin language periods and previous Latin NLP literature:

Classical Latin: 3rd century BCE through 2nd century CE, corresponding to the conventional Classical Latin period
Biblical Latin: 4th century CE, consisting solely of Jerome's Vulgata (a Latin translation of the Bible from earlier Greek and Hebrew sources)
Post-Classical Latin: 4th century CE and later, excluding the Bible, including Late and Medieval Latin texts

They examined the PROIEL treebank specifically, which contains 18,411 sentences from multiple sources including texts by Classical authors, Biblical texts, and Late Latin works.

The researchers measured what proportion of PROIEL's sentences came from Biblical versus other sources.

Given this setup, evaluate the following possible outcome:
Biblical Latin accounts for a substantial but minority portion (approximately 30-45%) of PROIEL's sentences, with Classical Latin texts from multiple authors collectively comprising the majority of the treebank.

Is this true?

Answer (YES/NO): NO